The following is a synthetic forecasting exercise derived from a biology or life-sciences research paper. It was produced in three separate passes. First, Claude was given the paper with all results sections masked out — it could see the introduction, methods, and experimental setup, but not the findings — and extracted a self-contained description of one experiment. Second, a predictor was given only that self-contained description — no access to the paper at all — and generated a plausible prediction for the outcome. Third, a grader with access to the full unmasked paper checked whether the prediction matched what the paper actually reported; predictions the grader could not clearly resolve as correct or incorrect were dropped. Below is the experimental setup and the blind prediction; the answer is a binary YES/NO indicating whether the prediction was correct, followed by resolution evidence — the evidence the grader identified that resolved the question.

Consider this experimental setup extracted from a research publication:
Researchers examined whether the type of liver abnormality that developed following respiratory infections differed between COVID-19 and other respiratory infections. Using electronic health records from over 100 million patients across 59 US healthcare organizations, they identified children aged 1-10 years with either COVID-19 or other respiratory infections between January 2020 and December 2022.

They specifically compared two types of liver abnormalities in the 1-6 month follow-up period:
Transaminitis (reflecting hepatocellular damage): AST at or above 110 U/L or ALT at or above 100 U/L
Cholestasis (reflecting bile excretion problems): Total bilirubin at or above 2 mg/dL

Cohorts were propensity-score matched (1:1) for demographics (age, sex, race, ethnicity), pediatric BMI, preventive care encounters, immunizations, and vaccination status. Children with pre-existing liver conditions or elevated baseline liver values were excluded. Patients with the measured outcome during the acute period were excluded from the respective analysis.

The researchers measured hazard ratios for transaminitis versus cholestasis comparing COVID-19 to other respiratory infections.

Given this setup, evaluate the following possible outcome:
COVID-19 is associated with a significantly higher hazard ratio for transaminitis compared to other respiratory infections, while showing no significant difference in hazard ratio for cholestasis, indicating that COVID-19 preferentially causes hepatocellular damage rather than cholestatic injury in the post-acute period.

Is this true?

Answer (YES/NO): NO